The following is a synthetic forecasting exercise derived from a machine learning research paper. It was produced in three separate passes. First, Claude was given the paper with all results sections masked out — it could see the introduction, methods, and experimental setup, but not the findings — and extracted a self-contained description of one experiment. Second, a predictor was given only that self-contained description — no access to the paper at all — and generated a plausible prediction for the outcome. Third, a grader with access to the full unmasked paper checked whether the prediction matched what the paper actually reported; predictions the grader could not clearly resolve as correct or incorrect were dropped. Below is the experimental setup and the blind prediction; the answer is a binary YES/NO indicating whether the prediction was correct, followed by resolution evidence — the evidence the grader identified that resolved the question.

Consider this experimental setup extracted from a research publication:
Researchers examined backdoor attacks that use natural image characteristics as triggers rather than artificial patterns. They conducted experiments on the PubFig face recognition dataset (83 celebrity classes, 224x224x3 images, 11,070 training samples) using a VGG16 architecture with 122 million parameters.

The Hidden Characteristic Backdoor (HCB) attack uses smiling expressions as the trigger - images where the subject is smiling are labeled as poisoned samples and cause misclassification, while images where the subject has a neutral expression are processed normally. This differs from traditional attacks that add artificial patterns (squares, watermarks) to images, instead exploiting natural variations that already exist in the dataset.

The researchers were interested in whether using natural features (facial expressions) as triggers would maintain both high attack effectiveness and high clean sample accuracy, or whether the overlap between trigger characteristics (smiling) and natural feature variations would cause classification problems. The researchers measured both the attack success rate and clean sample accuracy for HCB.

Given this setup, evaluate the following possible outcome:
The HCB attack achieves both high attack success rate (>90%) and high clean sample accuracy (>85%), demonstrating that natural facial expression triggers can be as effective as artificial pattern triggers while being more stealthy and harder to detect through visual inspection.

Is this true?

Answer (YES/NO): YES